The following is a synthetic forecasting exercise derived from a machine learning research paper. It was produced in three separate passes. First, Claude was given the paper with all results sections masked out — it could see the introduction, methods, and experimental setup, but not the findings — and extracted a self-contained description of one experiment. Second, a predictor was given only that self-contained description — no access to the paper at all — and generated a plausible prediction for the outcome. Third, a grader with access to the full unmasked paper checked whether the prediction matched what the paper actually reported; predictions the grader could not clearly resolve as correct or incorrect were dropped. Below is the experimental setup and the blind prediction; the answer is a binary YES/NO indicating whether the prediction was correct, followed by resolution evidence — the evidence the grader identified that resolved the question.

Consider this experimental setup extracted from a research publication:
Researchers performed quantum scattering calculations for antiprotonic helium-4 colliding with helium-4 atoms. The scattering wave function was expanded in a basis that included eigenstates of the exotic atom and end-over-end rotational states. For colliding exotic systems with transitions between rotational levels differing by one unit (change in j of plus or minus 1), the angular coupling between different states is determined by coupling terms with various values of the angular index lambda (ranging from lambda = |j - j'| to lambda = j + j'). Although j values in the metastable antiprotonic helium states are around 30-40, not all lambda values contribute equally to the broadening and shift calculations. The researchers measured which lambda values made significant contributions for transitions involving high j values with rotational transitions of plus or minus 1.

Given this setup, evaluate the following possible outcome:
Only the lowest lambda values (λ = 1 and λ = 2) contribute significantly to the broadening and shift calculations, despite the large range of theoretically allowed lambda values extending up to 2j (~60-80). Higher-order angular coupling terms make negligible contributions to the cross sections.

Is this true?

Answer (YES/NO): NO